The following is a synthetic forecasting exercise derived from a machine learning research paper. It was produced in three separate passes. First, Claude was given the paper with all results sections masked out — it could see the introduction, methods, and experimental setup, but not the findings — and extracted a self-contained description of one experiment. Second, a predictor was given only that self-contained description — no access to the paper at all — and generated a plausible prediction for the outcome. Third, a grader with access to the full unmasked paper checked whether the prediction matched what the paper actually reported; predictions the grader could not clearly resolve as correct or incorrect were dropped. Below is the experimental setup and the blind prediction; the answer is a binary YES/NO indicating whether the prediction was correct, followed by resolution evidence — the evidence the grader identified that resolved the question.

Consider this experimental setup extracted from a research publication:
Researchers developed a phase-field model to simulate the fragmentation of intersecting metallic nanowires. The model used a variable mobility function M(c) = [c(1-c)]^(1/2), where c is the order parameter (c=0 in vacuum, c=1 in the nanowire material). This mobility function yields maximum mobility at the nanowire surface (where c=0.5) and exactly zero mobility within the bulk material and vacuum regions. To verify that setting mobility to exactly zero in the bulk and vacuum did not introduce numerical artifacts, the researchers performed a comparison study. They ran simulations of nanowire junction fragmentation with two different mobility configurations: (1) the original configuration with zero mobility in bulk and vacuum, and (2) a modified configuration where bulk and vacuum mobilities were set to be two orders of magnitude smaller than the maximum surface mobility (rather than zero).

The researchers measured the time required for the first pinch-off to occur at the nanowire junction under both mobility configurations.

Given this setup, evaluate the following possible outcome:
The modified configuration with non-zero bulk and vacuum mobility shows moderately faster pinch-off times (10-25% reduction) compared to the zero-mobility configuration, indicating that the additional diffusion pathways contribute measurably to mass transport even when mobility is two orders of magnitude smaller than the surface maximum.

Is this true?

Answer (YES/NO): NO